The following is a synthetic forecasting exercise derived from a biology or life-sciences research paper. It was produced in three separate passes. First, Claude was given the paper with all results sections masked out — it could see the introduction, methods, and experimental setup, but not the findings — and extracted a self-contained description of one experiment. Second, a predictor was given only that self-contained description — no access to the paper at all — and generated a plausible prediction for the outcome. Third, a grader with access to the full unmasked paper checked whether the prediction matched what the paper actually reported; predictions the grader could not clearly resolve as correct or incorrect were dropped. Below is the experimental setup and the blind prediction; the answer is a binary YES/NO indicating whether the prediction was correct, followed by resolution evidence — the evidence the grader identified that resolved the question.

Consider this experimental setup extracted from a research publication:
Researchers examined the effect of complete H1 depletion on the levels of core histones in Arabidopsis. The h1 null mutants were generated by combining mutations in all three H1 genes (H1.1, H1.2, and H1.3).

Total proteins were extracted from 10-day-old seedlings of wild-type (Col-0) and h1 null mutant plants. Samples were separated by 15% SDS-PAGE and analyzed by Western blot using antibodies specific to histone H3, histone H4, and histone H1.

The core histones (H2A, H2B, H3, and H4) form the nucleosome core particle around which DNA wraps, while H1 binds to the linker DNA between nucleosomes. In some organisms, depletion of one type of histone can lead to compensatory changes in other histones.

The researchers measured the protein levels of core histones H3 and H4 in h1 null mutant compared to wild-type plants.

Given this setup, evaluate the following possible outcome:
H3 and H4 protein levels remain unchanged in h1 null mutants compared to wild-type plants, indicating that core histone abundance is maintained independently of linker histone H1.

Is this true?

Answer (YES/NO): NO